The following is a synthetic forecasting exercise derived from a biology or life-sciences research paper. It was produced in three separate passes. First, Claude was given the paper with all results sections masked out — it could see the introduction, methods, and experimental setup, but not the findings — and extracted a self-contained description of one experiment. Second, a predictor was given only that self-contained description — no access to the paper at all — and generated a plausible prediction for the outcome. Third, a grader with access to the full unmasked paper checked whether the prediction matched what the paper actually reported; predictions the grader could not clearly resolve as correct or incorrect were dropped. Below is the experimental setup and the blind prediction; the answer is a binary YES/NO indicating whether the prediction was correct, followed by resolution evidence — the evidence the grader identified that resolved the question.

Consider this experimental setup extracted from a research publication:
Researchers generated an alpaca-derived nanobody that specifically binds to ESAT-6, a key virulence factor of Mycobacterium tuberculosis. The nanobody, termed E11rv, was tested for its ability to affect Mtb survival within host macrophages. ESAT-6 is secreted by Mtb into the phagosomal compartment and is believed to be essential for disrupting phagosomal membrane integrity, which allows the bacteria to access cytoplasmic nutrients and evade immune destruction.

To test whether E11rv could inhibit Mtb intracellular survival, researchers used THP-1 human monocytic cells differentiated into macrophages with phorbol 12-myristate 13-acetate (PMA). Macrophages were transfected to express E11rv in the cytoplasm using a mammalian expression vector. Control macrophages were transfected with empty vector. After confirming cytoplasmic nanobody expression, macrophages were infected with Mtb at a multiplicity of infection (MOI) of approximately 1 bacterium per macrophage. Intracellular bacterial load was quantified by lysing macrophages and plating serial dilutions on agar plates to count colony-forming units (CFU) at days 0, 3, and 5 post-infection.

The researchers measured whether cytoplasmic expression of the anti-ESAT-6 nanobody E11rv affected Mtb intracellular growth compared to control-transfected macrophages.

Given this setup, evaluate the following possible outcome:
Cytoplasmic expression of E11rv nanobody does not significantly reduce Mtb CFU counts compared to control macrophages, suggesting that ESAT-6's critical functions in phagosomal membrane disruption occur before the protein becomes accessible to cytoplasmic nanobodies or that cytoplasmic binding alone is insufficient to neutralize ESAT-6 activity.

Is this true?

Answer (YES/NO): NO